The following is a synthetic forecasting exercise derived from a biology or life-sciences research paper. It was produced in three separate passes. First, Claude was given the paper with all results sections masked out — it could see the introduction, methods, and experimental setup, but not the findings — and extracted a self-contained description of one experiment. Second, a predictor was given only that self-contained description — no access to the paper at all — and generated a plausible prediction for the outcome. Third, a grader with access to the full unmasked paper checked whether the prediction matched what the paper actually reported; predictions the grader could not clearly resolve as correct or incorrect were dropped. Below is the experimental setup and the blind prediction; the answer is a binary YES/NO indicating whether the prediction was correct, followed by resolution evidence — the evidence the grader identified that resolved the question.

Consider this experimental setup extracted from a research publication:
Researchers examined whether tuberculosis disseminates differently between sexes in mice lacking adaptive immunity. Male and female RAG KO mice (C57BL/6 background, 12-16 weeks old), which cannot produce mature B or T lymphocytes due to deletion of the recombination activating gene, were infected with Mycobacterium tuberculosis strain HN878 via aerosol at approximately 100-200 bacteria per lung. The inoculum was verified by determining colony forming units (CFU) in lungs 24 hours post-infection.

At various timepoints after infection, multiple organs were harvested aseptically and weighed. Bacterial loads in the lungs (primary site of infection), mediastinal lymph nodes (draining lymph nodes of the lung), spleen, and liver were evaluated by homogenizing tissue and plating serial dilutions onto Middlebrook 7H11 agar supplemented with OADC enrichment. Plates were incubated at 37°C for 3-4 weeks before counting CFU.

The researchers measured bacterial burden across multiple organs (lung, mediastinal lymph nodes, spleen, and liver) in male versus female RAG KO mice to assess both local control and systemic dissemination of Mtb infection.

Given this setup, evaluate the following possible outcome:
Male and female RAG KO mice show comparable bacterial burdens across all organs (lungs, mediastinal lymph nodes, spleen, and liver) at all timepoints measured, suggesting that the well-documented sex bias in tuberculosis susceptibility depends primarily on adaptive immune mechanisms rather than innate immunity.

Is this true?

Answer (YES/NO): NO